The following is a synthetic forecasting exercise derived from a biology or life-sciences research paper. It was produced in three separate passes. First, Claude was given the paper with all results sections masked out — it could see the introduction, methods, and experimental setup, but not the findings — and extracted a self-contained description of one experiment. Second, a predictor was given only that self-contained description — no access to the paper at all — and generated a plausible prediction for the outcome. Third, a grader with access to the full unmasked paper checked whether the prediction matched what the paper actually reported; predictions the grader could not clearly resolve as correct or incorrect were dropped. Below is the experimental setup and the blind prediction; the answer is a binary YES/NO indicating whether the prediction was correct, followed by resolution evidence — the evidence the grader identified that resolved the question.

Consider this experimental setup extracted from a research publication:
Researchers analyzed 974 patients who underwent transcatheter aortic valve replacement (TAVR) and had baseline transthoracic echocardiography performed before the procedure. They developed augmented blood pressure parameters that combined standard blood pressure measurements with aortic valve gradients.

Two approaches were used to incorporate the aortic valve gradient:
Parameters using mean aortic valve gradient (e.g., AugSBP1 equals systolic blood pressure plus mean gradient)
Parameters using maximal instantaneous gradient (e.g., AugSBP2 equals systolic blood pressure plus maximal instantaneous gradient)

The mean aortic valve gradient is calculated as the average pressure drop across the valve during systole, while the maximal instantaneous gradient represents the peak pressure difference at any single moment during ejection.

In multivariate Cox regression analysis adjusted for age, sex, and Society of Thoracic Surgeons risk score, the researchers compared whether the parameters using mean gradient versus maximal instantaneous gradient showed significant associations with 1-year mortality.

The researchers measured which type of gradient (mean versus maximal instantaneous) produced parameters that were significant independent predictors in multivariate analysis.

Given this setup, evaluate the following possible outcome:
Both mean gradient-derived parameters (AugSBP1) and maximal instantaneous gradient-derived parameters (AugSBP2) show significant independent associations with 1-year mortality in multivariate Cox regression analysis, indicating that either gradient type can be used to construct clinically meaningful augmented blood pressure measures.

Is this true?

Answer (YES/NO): YES